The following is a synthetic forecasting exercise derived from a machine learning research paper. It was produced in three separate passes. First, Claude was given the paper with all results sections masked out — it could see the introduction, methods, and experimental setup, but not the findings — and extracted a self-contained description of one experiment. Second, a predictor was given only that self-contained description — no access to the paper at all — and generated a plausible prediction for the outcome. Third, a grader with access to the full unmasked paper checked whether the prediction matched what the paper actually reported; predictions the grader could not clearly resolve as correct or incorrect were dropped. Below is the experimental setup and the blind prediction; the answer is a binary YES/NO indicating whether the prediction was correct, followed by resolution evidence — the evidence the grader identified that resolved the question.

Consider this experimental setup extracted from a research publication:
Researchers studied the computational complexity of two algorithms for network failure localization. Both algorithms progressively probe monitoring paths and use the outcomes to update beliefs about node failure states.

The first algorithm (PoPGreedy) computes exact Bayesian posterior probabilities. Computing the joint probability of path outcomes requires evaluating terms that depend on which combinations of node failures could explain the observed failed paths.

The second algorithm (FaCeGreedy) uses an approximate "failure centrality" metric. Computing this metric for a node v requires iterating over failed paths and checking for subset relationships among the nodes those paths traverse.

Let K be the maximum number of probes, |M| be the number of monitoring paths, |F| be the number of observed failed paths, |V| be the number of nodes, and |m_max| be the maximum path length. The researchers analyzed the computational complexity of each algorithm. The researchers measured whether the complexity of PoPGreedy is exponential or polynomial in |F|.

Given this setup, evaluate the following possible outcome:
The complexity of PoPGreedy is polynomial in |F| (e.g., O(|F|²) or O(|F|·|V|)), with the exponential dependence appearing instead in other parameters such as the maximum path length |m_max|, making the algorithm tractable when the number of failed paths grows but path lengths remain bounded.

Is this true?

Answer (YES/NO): NO